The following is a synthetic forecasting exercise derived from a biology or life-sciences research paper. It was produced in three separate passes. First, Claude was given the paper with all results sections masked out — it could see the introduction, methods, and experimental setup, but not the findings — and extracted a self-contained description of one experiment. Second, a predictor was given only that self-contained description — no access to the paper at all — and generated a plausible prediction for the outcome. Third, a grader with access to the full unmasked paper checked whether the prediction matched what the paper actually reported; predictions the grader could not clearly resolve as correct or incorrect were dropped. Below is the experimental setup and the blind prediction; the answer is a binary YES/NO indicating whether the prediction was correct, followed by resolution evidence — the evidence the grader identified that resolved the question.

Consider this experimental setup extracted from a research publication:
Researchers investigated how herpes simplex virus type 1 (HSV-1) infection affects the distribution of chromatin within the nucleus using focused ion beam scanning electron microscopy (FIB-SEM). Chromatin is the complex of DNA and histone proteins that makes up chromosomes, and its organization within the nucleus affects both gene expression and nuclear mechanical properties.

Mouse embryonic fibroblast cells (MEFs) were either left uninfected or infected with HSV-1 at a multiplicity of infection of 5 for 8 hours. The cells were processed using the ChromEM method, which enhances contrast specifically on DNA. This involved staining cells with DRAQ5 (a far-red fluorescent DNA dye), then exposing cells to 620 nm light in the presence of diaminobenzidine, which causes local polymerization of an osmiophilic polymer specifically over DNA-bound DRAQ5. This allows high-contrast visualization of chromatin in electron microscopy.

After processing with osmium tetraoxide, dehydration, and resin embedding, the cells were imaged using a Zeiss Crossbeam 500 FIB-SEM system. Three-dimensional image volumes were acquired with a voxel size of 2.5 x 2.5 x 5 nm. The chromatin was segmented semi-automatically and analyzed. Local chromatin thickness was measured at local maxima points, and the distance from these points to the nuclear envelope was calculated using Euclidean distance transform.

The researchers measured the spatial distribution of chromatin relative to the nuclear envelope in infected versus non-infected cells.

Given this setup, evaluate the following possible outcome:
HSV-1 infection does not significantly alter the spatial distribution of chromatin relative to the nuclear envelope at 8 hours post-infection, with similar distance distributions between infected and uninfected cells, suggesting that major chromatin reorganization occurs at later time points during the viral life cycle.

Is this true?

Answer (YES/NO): NO